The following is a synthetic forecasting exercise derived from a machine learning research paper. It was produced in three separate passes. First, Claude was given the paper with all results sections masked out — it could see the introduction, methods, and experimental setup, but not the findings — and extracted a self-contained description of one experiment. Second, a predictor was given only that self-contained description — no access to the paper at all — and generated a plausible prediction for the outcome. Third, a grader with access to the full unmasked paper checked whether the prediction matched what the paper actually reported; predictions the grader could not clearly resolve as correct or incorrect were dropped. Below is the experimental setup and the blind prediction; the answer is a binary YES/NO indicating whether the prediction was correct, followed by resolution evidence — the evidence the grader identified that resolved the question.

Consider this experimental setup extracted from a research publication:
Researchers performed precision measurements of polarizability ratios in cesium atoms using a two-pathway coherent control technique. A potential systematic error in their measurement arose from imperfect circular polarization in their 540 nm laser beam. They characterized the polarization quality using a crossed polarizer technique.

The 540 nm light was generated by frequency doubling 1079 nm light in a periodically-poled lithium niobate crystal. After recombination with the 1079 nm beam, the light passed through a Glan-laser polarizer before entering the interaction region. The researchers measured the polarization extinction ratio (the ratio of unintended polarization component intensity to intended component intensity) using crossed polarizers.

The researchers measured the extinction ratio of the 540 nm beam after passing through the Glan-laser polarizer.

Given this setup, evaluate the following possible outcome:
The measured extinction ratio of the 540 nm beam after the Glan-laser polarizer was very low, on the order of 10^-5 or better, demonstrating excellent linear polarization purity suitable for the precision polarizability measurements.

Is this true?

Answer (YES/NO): YES